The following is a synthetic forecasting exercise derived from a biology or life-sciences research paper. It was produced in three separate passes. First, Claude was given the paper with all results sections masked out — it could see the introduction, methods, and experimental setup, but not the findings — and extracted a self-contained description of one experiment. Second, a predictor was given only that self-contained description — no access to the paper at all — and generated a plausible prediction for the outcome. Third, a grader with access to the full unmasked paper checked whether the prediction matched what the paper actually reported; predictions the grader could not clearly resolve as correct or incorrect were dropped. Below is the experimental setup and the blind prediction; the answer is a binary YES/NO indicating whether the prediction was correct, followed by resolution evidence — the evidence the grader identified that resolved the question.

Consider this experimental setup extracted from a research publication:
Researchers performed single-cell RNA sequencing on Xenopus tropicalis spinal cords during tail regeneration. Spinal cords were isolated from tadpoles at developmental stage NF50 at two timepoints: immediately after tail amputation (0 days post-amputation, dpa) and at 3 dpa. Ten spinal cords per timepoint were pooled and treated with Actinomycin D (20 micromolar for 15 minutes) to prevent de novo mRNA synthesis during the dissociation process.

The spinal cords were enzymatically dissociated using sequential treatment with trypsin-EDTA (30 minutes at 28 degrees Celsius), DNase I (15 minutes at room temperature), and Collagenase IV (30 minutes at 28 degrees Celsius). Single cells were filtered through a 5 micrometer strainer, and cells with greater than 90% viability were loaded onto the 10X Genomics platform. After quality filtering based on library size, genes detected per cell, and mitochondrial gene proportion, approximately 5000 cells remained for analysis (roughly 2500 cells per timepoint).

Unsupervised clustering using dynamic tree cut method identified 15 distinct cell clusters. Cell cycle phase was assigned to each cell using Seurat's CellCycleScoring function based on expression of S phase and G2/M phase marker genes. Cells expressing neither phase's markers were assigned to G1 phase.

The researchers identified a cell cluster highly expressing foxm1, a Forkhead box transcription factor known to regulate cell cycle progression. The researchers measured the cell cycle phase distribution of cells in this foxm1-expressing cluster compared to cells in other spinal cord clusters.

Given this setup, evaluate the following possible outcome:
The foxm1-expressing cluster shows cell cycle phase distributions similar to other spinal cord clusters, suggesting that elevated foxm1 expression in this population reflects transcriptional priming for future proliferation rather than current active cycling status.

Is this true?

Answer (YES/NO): NO